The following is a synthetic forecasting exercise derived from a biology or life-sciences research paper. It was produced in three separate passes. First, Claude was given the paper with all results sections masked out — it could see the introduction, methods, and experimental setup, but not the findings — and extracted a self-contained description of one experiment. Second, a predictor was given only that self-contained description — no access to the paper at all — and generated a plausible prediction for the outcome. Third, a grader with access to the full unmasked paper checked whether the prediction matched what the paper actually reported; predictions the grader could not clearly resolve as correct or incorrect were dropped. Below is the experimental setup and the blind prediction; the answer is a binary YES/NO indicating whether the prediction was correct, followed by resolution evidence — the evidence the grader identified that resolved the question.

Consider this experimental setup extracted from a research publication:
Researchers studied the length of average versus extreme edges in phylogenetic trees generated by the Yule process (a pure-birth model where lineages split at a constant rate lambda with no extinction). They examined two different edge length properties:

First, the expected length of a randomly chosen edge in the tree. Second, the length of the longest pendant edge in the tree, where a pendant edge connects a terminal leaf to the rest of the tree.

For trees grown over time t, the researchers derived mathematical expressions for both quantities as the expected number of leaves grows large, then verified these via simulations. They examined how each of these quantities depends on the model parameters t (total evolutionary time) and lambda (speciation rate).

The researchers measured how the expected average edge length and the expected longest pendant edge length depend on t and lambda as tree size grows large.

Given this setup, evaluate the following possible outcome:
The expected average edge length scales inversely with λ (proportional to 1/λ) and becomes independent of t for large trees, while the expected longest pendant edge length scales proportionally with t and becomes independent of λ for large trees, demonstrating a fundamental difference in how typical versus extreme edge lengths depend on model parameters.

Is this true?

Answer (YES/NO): YES